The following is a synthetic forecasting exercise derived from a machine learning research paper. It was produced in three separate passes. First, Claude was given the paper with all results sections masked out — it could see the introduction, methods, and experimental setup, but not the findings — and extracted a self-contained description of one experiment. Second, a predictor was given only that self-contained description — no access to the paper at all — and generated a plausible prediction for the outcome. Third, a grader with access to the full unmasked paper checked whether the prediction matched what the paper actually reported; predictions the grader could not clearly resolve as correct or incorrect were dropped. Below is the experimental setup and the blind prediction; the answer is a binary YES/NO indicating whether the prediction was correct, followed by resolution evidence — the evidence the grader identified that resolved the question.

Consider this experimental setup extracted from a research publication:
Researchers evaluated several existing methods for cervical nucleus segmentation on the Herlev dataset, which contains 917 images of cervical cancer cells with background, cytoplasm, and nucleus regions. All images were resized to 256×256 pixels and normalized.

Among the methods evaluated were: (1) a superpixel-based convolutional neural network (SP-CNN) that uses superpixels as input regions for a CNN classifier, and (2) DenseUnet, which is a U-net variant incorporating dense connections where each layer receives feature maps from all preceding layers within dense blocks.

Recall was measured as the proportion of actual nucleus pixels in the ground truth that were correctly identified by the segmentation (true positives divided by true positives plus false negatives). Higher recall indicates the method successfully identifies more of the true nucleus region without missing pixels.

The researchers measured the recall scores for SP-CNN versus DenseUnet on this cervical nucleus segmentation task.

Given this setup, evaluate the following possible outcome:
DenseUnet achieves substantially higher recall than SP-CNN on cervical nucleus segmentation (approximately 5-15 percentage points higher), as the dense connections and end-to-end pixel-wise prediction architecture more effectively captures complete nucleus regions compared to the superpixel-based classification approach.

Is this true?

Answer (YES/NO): NO